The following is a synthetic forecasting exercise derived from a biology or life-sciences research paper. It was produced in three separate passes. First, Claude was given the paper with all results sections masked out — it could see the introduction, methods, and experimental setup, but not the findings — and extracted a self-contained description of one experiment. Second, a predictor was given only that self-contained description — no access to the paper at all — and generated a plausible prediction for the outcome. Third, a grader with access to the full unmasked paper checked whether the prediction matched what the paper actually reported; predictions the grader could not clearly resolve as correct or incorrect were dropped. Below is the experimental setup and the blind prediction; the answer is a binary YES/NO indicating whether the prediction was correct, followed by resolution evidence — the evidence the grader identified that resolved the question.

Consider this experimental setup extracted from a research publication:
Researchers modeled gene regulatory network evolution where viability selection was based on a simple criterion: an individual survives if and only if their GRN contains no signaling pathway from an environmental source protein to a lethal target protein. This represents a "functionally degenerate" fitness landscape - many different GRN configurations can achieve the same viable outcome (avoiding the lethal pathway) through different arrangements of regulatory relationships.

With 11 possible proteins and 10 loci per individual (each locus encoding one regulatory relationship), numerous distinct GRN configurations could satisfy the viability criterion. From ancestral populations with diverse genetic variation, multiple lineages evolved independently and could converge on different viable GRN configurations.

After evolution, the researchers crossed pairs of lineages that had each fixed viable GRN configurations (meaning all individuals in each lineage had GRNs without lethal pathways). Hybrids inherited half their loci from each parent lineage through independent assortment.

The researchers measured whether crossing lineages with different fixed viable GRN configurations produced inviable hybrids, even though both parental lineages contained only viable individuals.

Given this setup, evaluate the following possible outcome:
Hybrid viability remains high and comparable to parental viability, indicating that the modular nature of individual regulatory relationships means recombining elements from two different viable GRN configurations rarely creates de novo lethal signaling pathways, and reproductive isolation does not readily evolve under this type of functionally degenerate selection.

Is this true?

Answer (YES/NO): NO